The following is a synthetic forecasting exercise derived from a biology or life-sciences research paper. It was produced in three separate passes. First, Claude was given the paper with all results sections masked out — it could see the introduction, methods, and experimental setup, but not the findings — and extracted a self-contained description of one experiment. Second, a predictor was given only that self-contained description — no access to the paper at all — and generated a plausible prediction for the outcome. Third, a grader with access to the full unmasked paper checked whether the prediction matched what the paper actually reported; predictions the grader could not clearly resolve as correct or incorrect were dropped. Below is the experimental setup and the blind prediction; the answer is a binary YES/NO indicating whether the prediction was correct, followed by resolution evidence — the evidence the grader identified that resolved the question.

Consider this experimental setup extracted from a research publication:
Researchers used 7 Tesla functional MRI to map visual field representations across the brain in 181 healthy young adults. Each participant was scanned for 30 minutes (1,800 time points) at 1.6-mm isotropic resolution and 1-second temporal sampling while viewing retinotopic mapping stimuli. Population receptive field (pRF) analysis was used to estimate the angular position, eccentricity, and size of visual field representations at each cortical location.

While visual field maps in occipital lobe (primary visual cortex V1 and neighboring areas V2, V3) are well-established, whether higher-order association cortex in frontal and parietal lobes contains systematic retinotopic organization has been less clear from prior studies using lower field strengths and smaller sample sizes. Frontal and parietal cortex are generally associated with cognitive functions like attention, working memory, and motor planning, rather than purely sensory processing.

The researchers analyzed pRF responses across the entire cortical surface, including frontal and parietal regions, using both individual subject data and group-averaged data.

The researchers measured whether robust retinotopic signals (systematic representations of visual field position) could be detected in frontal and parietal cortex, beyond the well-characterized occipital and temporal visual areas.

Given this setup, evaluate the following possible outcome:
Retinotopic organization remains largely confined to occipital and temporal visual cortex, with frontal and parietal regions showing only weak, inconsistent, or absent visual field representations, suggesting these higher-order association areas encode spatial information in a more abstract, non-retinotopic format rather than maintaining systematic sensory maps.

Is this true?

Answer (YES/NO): NO